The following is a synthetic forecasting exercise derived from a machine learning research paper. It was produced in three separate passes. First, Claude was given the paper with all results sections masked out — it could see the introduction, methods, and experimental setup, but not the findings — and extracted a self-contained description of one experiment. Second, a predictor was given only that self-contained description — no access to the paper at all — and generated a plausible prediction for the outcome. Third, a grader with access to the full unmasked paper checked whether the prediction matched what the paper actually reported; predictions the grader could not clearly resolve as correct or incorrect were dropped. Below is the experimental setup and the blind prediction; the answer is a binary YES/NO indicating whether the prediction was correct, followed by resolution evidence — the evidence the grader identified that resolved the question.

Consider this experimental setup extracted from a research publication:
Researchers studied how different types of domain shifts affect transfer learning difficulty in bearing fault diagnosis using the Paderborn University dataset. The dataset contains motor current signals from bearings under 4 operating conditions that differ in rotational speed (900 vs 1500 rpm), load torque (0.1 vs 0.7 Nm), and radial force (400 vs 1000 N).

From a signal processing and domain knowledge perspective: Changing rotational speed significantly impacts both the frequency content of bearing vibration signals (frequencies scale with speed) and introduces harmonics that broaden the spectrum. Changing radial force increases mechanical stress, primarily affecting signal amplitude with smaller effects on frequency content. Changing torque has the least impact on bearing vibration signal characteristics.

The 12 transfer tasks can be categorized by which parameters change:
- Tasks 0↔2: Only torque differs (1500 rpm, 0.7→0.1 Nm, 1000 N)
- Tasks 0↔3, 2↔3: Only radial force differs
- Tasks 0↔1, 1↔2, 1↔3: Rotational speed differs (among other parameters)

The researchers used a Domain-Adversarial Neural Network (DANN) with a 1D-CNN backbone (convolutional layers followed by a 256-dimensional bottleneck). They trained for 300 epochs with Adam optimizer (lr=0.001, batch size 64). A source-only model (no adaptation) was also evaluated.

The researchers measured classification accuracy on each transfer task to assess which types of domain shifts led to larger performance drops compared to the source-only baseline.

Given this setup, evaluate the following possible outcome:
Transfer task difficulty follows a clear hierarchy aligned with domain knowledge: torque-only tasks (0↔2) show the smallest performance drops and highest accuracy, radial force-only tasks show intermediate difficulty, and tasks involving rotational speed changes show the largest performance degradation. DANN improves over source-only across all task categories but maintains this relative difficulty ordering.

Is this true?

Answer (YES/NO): YES